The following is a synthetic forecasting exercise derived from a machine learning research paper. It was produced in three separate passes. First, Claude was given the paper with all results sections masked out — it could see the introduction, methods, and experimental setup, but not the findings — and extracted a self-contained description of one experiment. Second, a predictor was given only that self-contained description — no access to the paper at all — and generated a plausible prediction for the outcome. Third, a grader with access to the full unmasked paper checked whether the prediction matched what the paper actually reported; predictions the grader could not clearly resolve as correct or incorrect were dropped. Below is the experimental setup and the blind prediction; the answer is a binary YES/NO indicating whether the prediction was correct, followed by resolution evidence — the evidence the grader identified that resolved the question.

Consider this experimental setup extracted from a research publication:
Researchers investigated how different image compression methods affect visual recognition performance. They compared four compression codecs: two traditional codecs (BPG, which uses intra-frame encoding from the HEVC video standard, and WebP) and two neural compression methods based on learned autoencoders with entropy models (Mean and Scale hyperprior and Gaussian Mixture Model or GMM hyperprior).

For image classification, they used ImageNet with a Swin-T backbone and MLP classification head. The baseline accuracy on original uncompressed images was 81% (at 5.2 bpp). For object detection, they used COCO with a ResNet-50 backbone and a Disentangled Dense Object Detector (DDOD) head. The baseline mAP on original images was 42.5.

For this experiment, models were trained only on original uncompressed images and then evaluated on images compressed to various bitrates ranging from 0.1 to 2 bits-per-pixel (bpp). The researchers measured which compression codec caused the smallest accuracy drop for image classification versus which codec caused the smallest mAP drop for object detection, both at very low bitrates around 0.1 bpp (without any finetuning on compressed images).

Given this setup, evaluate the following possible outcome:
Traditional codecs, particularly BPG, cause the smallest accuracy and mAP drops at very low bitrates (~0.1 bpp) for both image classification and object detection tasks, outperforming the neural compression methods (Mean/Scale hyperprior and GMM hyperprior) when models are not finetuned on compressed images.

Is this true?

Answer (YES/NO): NO